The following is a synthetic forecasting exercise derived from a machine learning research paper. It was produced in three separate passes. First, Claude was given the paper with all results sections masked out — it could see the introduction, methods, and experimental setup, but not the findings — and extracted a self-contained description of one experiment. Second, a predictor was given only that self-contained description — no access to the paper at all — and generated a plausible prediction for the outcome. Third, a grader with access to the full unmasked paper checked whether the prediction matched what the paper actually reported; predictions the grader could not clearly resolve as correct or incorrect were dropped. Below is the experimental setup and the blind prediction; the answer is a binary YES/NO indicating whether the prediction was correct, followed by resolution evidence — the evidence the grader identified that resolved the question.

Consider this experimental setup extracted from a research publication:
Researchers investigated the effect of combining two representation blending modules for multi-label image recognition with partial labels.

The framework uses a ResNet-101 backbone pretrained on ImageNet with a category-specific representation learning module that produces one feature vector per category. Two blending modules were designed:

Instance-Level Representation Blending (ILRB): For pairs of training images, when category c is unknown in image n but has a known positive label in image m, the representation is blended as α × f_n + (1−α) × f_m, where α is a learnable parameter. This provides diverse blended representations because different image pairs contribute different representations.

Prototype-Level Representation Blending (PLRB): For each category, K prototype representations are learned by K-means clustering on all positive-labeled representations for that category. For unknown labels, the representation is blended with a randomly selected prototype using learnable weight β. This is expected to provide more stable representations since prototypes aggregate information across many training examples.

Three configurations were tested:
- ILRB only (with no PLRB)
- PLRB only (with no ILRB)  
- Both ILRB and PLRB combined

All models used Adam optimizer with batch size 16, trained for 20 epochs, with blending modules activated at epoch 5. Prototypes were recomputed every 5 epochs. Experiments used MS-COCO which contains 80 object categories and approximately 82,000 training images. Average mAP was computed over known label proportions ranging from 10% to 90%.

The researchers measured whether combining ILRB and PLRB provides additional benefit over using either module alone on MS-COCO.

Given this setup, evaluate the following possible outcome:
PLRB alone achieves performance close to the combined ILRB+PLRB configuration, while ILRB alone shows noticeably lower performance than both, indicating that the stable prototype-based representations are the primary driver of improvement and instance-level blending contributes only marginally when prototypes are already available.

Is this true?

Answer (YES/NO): NO